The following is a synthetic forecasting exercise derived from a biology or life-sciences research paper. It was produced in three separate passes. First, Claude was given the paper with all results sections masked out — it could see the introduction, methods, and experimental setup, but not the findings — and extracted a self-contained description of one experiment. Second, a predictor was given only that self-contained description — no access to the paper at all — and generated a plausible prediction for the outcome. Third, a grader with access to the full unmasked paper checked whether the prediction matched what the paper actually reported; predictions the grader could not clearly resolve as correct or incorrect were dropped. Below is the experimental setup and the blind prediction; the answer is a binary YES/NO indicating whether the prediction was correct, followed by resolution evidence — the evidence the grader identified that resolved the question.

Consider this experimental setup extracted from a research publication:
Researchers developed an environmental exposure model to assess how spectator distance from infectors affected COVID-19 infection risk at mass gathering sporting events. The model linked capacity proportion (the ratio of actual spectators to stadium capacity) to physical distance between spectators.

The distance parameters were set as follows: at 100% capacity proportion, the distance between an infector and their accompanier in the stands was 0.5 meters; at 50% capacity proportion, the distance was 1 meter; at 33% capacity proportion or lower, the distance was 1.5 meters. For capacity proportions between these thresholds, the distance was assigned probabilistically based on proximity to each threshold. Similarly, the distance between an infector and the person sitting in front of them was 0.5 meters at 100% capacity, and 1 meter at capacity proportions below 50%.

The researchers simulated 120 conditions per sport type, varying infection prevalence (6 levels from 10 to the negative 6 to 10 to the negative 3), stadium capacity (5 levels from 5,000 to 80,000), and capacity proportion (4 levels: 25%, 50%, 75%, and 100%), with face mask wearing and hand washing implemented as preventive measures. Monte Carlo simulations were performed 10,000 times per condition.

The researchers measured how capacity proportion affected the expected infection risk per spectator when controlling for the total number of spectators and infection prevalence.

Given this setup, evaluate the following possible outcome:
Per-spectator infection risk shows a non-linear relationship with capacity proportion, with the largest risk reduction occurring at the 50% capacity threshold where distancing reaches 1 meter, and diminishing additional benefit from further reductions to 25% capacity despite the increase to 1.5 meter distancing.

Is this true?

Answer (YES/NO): NO